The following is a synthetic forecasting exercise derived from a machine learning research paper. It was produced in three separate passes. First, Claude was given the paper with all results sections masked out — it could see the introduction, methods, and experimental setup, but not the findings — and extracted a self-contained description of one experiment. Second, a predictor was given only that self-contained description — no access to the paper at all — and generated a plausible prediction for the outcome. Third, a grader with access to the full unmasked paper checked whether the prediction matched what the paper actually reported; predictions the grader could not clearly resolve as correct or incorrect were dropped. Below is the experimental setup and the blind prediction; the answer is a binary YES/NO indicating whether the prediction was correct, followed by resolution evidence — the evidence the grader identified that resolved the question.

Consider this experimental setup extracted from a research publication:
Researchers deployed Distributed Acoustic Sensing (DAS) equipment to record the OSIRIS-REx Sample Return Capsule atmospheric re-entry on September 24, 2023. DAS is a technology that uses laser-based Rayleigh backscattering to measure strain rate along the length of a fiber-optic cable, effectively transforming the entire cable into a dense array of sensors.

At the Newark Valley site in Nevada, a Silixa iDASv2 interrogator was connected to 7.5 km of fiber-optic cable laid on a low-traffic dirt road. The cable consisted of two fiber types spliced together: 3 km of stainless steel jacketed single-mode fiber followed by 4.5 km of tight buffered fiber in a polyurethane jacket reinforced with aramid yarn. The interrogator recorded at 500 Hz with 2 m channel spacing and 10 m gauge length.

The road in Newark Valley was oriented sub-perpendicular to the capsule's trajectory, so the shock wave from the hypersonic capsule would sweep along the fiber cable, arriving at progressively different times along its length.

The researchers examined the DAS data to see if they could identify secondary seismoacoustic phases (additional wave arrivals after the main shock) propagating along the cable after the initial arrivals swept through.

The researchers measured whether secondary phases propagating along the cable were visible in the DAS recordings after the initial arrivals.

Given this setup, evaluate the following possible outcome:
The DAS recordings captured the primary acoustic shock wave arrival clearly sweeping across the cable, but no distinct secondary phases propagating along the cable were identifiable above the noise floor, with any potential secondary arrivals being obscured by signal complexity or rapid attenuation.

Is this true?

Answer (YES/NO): NO